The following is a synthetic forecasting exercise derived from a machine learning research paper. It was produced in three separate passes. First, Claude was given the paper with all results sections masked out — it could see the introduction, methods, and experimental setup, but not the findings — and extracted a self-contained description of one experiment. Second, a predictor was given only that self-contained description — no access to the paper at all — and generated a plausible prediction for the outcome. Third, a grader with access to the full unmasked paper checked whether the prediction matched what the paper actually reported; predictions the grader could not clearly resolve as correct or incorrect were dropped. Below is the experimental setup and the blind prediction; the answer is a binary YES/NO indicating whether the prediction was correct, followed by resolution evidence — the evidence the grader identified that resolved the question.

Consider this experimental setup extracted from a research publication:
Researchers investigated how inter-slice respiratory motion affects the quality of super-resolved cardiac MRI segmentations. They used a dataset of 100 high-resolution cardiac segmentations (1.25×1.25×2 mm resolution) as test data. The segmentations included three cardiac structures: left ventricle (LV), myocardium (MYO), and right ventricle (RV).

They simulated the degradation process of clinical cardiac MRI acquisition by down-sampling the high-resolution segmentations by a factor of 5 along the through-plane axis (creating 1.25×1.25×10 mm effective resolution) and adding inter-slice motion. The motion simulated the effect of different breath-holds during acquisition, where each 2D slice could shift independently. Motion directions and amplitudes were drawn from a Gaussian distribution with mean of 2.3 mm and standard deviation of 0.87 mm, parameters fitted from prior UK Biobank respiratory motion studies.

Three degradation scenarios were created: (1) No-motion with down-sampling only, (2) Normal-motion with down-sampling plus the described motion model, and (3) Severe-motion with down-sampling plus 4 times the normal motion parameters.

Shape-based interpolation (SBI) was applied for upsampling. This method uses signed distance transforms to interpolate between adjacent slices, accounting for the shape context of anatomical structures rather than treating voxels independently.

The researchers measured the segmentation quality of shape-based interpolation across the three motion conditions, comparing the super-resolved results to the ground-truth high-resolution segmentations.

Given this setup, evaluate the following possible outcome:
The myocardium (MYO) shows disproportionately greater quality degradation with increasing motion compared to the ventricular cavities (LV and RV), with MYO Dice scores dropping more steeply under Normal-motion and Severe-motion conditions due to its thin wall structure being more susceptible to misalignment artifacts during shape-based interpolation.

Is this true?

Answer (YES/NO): YES